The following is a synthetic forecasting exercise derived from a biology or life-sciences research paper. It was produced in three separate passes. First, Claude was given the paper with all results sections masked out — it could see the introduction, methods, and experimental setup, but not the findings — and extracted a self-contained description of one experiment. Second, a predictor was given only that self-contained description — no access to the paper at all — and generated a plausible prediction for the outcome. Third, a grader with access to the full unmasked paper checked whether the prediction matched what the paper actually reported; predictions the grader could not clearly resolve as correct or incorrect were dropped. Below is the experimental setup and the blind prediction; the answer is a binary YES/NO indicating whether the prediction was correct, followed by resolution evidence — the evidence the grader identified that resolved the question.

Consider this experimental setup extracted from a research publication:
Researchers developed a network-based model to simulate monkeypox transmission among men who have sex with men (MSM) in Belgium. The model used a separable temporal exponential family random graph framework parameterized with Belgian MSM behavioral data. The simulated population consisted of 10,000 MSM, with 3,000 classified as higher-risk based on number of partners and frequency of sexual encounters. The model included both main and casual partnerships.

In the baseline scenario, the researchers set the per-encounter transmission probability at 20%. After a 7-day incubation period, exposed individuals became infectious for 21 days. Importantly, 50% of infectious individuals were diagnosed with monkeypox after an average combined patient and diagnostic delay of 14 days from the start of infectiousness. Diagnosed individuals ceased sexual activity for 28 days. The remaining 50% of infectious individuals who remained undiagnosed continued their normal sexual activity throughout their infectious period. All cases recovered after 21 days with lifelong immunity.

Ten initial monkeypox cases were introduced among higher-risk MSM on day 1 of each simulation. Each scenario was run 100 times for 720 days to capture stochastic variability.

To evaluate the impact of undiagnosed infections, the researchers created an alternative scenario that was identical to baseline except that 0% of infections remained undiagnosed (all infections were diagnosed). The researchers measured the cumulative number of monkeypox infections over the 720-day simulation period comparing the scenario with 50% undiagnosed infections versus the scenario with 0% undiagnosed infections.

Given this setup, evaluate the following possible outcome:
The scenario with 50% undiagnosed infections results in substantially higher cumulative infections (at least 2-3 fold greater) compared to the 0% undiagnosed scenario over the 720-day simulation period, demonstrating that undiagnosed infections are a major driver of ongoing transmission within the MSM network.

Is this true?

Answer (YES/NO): YES